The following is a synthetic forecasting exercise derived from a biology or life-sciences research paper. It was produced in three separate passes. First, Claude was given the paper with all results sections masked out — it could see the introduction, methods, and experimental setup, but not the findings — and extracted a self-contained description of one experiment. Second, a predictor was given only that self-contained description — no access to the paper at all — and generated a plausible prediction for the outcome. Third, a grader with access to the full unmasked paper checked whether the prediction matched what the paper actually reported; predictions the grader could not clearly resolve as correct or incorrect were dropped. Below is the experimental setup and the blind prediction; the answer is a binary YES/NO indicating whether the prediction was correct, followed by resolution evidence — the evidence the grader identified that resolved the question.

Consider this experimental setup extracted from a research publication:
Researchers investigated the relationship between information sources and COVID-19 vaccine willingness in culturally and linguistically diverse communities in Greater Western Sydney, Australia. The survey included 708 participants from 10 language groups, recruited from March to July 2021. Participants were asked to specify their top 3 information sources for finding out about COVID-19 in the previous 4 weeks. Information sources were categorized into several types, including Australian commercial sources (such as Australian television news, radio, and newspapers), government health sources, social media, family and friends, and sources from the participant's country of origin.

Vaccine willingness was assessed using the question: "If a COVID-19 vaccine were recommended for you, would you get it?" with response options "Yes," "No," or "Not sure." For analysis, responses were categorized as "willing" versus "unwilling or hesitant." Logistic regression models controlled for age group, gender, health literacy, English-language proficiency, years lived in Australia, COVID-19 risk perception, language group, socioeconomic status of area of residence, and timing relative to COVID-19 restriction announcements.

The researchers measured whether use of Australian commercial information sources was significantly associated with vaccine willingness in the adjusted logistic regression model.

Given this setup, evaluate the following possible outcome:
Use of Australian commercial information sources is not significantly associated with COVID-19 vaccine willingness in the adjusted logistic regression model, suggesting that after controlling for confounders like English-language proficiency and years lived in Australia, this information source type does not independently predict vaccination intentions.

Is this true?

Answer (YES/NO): NO